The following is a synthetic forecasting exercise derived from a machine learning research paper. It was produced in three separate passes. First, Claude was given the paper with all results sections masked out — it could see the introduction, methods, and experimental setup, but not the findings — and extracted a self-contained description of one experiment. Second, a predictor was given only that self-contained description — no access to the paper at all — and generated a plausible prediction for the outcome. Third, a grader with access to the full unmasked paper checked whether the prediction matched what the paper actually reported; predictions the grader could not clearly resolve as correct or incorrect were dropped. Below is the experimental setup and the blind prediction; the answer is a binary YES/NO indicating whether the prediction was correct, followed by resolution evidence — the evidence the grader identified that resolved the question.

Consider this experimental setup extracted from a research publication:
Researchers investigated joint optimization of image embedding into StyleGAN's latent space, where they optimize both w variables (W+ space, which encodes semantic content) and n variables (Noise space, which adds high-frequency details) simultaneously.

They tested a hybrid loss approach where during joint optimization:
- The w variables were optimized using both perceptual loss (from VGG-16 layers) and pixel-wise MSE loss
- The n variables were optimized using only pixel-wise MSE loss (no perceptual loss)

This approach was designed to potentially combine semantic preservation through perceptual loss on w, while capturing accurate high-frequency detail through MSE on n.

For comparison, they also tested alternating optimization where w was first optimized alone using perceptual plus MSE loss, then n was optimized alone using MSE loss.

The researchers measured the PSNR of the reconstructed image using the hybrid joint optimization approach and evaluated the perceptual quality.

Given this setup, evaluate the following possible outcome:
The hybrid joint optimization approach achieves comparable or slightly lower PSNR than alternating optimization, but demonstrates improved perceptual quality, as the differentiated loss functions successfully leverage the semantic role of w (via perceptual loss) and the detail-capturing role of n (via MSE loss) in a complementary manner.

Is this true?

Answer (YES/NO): NO